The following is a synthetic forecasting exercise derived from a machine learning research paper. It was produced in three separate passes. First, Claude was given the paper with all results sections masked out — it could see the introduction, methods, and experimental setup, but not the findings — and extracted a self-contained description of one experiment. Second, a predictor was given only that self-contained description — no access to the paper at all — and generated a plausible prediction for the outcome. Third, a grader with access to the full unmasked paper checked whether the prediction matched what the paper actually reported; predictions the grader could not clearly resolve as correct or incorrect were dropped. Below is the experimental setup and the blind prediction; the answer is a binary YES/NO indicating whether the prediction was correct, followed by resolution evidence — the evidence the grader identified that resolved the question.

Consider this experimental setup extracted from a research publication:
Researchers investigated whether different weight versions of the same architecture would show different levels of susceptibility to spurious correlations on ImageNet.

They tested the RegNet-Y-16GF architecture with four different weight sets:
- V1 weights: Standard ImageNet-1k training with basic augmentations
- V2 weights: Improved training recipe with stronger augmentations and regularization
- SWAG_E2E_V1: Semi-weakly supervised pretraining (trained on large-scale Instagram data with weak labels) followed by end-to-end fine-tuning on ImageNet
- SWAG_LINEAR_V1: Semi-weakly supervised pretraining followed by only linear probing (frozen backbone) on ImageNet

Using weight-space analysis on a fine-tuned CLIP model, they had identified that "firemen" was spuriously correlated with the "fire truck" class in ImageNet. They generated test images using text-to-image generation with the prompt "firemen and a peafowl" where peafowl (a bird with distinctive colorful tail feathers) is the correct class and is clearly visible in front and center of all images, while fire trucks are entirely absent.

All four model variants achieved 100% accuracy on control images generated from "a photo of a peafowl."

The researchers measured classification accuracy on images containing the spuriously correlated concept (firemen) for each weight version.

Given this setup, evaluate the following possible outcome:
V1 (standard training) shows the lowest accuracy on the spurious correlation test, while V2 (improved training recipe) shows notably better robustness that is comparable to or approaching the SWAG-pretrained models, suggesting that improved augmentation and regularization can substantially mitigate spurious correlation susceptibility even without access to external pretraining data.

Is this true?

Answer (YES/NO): NO